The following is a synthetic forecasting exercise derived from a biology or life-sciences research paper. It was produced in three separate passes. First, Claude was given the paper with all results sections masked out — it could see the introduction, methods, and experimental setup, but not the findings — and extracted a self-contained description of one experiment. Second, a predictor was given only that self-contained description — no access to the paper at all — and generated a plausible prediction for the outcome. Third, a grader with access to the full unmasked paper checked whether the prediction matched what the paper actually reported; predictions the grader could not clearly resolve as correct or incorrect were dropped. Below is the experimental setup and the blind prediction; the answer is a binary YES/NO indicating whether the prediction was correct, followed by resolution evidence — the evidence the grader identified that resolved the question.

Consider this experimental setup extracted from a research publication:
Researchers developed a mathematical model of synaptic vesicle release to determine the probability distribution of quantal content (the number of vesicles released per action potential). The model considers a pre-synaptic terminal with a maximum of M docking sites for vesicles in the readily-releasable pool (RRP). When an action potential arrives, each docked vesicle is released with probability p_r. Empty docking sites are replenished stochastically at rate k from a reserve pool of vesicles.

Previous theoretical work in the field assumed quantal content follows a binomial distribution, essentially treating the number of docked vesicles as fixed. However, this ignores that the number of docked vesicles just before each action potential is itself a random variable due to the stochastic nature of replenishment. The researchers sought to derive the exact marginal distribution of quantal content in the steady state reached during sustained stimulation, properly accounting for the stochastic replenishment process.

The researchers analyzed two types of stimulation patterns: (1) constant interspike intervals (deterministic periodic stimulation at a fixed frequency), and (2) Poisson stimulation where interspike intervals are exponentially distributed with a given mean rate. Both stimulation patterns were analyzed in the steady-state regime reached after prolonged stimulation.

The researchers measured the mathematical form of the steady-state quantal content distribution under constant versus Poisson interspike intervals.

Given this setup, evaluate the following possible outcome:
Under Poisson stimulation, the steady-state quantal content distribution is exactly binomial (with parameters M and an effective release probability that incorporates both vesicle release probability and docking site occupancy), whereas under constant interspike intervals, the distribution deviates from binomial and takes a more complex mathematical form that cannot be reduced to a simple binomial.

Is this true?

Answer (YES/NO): NO